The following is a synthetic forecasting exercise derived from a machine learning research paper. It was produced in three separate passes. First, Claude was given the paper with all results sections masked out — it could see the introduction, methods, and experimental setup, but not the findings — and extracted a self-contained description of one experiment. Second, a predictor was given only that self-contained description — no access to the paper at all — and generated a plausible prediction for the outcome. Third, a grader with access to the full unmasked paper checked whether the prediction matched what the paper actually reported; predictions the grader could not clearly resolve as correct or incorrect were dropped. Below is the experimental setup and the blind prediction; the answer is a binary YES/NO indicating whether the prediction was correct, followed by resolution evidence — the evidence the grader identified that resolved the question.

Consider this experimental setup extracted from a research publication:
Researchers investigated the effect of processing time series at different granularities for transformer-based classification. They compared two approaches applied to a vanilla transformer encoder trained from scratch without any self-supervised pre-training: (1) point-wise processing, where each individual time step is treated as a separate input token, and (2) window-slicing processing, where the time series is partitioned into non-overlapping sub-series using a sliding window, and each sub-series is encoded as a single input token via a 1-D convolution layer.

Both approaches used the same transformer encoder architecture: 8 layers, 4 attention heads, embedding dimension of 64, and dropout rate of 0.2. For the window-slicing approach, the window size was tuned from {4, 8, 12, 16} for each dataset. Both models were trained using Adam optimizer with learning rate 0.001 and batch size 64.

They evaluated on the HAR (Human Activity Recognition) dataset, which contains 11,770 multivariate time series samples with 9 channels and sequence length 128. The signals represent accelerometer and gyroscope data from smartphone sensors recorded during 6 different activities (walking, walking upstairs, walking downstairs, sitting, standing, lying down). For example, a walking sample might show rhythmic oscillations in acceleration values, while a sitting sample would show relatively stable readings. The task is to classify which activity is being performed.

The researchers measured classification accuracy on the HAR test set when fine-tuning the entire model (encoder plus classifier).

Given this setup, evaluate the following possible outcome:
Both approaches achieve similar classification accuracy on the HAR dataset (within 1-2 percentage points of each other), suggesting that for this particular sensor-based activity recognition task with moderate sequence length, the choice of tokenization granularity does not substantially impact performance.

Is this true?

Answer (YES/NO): NO